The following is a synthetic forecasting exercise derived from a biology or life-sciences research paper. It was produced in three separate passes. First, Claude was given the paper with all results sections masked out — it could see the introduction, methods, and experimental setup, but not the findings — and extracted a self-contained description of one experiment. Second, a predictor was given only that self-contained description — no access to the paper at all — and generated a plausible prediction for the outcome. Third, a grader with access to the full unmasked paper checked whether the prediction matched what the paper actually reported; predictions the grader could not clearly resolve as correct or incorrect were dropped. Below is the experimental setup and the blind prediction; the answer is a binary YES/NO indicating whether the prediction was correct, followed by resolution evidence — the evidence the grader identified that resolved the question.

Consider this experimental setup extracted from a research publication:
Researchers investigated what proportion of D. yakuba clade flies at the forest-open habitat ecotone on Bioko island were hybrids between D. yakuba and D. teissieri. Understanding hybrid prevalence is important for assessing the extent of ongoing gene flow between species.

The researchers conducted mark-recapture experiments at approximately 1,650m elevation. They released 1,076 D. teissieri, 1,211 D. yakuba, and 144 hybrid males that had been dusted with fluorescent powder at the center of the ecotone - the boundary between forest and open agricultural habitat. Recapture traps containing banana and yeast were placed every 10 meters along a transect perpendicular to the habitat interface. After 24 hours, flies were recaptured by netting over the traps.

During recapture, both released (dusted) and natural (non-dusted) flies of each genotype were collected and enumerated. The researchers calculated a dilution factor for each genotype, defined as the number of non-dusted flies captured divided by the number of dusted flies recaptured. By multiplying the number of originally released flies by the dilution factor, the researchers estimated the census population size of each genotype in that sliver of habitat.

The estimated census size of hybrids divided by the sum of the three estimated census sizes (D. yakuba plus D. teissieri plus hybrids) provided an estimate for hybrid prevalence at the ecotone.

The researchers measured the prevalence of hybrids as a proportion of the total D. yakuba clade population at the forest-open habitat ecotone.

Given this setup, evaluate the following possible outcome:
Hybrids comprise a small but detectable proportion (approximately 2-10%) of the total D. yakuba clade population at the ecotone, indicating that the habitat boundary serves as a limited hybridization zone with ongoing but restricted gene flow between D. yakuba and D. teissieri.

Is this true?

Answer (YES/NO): NO